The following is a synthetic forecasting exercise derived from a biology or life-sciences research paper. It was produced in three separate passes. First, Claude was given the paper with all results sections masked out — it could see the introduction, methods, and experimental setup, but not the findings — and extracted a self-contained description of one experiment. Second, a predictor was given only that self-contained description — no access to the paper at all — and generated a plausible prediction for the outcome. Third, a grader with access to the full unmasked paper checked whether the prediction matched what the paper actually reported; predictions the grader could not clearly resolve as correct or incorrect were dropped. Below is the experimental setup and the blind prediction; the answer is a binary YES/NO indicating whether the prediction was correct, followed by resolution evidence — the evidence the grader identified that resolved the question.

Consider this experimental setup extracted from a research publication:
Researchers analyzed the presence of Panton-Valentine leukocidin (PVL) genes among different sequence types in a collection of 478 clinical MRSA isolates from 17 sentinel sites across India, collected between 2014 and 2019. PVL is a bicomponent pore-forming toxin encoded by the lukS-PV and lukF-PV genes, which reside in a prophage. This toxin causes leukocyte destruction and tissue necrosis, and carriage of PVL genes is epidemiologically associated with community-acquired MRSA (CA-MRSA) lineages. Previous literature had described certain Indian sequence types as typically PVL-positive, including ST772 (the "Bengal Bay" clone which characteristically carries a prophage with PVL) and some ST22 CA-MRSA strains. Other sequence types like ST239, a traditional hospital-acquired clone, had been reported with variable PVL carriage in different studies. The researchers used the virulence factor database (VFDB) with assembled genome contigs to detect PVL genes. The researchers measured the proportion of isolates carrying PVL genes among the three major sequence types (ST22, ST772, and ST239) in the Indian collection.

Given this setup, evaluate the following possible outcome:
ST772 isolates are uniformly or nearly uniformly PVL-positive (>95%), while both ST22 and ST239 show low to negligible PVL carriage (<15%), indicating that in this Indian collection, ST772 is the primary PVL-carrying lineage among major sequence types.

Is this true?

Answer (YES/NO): NO